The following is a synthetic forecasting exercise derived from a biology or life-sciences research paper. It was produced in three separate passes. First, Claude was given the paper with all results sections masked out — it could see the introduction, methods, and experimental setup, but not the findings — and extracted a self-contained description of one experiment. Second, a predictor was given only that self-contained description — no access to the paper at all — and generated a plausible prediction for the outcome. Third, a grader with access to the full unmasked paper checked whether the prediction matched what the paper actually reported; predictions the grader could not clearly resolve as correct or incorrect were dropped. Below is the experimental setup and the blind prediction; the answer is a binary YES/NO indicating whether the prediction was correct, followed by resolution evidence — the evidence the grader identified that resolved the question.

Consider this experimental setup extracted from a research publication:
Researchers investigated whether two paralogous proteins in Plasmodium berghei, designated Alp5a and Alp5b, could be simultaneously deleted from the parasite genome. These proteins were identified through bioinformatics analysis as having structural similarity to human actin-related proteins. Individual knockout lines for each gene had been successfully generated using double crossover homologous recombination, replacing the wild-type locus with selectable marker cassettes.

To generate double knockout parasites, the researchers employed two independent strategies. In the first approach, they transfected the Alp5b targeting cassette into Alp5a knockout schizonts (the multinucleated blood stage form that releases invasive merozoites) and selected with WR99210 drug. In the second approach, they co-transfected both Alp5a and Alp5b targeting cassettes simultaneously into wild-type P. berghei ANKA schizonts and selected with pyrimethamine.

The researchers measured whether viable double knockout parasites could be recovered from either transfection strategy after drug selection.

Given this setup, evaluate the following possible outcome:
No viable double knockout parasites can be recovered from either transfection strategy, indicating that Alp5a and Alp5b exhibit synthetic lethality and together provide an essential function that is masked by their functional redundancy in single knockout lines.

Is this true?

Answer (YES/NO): YES